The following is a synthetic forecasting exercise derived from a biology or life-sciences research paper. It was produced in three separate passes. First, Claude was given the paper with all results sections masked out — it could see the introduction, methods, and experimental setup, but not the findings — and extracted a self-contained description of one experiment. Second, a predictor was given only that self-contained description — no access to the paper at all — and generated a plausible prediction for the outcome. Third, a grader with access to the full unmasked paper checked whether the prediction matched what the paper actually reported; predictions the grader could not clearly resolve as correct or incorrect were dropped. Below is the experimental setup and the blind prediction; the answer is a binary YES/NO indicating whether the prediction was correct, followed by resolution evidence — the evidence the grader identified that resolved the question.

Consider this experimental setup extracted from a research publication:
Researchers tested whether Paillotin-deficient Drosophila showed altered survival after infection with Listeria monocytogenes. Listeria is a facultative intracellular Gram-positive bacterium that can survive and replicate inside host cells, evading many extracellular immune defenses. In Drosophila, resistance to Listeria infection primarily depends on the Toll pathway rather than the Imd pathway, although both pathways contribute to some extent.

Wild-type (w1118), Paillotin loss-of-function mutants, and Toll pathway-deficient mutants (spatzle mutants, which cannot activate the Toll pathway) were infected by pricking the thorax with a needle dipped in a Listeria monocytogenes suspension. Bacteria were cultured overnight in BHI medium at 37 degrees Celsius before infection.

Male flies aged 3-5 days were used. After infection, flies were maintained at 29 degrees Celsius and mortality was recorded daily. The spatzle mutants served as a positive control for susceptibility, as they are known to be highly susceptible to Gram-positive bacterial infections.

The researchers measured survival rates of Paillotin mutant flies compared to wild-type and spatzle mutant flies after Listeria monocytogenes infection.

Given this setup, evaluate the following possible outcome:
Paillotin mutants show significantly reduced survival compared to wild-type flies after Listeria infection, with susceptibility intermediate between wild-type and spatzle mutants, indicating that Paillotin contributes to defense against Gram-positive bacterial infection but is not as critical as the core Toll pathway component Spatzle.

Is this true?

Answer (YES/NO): NO